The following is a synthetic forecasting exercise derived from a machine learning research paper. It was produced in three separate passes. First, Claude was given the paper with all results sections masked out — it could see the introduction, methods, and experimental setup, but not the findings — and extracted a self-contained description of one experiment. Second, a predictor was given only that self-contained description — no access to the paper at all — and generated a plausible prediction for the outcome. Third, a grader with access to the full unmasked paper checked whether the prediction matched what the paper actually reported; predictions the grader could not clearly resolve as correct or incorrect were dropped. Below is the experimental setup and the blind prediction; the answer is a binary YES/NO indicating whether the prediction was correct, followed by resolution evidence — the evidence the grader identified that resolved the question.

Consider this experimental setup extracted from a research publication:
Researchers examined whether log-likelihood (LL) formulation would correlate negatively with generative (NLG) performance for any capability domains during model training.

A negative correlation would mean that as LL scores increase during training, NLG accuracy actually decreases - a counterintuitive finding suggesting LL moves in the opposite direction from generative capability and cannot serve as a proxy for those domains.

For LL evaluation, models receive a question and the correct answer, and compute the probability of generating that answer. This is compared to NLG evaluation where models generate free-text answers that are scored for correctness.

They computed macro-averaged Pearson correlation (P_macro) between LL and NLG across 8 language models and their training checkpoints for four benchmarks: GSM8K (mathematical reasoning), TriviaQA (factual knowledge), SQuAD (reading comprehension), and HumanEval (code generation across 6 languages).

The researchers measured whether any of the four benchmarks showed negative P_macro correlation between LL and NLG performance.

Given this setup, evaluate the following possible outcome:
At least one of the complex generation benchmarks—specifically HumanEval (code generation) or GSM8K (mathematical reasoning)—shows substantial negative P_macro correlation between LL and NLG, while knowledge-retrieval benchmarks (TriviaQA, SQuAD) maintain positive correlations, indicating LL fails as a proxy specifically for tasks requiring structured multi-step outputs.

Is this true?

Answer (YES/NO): NO